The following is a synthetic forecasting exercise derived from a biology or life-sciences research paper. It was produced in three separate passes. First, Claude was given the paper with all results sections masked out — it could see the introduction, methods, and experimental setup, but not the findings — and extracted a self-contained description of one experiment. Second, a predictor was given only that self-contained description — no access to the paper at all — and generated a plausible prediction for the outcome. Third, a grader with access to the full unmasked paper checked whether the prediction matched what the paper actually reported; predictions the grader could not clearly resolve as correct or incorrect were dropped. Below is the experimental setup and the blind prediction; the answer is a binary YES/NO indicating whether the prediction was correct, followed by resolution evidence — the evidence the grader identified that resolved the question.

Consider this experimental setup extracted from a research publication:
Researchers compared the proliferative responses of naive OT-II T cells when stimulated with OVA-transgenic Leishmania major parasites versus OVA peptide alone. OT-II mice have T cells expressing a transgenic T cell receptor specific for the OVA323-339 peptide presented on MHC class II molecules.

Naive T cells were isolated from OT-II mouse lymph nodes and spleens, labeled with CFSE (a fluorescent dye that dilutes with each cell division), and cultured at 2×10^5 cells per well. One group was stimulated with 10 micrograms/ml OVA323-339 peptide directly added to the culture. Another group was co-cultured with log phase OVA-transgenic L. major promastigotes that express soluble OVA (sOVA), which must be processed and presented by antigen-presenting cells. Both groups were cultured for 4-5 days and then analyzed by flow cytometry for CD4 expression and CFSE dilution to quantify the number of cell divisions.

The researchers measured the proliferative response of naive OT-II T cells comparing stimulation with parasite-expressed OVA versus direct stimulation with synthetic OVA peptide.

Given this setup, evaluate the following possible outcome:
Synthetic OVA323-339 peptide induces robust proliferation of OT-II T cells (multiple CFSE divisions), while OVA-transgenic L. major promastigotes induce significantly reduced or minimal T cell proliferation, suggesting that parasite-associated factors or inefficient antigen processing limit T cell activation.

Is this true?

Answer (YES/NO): YES